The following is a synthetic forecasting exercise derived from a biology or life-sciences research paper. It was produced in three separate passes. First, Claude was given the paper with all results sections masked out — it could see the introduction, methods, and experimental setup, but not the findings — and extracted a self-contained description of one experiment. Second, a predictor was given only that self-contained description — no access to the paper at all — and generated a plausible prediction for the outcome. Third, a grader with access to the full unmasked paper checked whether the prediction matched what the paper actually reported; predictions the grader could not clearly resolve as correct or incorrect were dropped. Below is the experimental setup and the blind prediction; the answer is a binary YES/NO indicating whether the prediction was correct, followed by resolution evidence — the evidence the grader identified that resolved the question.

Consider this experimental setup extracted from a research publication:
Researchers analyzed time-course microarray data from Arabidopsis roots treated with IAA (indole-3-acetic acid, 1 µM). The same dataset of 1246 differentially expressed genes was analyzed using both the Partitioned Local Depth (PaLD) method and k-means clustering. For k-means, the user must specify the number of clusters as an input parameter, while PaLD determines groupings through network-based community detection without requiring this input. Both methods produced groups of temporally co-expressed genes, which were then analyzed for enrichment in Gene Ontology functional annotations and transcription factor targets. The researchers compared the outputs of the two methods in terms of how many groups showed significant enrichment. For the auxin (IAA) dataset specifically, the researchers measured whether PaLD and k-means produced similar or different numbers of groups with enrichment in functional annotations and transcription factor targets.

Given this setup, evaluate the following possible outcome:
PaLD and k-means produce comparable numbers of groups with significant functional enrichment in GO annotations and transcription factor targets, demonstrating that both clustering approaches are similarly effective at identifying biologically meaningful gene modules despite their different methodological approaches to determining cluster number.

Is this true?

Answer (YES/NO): YES